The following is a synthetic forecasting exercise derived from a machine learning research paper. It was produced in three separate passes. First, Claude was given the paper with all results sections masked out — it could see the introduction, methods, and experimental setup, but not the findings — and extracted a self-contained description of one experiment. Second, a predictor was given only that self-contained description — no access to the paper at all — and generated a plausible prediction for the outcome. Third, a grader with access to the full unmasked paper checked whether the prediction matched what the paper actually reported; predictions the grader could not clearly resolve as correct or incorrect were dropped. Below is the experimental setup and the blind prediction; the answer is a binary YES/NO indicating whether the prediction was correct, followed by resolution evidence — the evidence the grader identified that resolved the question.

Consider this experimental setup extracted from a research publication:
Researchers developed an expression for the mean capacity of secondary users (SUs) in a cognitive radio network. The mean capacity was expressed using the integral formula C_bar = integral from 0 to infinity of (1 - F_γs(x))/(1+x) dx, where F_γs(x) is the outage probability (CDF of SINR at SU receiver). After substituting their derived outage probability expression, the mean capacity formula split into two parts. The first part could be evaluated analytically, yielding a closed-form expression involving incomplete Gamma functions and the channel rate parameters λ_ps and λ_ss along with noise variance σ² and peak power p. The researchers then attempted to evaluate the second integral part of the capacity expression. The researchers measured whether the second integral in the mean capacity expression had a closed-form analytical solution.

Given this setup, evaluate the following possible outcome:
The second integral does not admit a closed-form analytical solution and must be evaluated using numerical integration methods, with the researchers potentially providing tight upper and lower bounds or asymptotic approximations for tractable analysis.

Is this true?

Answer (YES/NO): NO